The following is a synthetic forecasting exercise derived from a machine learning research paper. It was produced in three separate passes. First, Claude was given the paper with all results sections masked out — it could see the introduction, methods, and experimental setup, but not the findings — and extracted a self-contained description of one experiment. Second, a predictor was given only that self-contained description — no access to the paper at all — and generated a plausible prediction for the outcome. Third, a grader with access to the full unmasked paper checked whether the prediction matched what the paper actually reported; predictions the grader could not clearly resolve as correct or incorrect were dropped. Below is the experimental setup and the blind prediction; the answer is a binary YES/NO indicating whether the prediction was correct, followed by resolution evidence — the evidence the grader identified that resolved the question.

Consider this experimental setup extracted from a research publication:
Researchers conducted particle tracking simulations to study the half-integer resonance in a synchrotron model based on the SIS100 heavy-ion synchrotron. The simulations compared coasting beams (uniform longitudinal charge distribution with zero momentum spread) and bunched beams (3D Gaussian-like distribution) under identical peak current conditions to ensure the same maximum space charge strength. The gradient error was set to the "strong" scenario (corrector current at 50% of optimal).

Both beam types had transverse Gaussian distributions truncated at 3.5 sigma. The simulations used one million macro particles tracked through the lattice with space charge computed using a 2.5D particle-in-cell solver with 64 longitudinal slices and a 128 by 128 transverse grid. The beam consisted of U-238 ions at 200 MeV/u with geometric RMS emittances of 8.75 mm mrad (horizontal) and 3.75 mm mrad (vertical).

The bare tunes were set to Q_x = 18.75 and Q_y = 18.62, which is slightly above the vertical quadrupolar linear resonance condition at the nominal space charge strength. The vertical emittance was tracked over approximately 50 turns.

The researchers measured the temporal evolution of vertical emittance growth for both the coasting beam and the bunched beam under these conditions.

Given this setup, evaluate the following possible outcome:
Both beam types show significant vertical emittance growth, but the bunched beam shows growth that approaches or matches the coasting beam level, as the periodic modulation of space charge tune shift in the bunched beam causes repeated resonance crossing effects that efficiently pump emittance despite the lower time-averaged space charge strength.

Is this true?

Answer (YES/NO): NO